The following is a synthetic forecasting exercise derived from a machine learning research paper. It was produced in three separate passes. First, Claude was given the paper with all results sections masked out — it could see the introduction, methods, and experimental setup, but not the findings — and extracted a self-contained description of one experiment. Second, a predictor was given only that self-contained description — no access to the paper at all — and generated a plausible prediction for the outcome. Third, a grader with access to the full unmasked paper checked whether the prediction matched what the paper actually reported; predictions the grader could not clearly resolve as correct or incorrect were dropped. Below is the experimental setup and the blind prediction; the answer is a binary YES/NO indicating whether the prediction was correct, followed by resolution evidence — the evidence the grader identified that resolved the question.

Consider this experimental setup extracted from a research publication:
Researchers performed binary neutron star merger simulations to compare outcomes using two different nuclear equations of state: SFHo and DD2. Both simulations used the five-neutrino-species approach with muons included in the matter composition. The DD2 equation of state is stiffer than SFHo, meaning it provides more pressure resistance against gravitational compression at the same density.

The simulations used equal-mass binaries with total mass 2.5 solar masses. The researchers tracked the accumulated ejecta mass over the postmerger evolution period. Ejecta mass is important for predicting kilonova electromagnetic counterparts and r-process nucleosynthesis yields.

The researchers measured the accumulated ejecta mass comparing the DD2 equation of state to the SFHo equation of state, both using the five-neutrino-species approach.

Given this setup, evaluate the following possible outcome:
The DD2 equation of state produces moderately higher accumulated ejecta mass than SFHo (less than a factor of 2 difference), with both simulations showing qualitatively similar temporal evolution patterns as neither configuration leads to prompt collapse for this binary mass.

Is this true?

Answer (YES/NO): NO